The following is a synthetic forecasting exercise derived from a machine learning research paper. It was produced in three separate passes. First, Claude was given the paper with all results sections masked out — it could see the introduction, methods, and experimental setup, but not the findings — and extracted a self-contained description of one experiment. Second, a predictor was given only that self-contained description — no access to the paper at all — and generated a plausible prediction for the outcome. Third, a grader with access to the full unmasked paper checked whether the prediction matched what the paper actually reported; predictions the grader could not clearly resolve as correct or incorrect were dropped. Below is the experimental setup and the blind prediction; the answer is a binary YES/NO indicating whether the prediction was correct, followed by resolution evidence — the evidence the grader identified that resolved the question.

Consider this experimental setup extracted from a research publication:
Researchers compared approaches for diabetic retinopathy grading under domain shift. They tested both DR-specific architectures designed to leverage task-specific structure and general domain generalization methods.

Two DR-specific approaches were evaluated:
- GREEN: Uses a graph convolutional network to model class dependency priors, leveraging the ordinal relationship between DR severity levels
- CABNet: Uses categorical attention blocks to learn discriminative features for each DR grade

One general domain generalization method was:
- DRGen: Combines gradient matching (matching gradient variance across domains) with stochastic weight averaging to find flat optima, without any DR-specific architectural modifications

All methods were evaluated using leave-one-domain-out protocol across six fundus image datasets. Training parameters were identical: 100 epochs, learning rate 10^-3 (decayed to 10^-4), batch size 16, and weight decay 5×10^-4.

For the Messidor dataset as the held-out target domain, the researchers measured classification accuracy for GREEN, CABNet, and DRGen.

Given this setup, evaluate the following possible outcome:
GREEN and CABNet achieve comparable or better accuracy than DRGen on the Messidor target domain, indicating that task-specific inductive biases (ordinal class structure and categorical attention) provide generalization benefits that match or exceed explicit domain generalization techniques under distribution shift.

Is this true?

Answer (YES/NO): NO